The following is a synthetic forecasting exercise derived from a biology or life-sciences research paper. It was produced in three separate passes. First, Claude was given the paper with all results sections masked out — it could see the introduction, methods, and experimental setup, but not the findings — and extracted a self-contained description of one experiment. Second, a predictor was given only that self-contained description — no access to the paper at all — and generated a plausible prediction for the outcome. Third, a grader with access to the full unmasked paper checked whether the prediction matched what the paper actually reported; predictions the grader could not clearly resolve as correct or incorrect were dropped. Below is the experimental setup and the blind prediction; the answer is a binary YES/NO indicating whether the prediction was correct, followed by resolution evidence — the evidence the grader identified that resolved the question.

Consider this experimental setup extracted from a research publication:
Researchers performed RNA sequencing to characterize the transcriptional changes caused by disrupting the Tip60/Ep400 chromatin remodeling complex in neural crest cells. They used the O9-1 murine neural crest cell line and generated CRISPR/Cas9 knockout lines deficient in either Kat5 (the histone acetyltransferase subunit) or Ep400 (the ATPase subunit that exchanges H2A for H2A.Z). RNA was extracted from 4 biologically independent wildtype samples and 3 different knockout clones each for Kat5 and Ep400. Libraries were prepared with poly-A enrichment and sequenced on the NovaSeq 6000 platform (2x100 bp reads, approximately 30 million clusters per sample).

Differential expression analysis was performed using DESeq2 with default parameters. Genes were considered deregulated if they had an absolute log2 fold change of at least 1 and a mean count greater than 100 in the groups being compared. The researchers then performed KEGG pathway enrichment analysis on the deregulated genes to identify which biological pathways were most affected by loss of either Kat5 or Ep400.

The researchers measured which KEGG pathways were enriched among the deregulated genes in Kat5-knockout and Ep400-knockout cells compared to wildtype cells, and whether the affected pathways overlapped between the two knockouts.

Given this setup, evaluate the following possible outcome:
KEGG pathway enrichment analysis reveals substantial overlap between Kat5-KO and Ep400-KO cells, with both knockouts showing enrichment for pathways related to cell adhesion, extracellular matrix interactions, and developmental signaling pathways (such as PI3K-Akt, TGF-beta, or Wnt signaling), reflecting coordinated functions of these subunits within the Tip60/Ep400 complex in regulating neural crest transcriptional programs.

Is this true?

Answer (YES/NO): NO